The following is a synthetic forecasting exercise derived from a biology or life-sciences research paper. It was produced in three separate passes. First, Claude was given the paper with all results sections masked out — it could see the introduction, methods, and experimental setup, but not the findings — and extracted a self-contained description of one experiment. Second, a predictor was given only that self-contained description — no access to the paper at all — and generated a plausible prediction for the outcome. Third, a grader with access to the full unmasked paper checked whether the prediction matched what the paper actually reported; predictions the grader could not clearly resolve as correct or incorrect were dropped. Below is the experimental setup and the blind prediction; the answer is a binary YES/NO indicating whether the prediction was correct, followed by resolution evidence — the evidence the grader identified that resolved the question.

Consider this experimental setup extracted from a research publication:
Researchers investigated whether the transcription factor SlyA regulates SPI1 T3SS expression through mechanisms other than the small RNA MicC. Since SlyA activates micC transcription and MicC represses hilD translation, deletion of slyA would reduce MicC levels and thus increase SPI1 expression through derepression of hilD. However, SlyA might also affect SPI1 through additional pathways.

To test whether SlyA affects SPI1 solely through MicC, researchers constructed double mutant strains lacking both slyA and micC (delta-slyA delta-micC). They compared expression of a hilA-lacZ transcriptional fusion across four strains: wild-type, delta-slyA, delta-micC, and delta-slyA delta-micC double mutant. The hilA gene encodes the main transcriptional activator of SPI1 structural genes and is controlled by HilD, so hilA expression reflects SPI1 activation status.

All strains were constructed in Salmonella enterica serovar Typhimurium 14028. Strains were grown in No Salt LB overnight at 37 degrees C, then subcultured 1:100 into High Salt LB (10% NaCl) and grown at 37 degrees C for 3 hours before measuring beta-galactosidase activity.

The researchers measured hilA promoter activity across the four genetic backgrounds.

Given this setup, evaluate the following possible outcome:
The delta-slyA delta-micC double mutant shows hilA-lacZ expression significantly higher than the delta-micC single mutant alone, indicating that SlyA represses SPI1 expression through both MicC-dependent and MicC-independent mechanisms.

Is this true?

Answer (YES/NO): NO